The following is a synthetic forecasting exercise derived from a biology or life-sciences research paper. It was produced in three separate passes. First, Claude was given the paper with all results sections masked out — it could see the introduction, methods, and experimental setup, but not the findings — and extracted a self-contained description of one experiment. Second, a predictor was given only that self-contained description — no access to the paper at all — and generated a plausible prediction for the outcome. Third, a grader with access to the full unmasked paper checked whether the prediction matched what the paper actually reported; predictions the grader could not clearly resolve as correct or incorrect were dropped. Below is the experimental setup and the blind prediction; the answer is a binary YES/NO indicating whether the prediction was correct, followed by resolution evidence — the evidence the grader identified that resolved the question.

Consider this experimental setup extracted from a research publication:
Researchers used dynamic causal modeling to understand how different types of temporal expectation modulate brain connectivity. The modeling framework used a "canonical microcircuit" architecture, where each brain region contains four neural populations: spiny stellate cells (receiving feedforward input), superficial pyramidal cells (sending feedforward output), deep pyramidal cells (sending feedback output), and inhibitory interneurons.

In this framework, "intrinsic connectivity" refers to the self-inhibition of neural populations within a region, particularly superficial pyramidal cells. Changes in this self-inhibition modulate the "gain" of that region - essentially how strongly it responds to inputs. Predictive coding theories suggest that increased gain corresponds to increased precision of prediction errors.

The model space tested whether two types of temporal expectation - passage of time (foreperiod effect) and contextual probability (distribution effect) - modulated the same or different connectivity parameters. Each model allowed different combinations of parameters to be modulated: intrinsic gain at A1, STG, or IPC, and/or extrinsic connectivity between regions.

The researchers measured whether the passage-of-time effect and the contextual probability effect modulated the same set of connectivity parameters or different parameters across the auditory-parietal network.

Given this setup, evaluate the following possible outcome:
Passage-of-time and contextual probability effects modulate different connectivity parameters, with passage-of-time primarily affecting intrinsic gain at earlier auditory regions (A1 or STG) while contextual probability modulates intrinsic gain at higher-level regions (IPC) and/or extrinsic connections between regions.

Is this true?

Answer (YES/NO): NO